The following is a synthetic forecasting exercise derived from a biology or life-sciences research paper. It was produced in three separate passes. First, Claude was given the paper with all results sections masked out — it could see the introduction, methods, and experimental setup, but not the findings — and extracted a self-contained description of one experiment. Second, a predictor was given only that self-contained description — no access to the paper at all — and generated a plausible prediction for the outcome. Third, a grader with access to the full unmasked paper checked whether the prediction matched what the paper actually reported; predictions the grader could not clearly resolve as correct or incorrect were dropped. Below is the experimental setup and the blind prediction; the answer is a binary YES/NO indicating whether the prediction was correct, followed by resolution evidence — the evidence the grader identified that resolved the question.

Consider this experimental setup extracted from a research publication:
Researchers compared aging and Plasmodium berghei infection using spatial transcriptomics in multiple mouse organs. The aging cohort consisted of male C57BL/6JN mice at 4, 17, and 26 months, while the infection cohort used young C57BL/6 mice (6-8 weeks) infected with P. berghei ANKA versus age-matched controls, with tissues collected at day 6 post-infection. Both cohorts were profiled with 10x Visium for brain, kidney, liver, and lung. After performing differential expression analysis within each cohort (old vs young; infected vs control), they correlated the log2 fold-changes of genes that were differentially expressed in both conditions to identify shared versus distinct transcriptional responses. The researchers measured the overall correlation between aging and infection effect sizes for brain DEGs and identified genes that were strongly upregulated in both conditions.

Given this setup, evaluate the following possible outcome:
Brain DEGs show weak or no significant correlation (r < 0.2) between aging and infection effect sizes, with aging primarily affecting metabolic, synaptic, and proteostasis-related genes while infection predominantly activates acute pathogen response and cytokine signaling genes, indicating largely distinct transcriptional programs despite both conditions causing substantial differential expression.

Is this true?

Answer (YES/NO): NO